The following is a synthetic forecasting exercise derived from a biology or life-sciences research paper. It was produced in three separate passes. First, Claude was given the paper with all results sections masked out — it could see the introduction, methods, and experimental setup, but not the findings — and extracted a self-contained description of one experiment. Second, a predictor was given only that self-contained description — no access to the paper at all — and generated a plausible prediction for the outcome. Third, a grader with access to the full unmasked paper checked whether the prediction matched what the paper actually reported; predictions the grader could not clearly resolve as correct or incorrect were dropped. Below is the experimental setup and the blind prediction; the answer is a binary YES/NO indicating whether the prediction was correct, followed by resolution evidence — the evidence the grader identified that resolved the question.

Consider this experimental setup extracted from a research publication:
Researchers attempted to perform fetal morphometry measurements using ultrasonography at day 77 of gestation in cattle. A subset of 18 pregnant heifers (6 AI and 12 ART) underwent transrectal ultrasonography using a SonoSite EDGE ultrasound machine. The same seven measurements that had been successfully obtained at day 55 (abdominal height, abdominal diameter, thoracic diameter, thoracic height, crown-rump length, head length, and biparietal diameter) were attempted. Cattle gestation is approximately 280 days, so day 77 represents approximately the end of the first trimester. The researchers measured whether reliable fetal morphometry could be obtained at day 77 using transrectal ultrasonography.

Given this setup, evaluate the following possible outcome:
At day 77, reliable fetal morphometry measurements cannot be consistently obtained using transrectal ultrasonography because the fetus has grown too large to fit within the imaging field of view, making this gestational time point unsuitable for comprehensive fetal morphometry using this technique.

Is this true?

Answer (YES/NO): YES